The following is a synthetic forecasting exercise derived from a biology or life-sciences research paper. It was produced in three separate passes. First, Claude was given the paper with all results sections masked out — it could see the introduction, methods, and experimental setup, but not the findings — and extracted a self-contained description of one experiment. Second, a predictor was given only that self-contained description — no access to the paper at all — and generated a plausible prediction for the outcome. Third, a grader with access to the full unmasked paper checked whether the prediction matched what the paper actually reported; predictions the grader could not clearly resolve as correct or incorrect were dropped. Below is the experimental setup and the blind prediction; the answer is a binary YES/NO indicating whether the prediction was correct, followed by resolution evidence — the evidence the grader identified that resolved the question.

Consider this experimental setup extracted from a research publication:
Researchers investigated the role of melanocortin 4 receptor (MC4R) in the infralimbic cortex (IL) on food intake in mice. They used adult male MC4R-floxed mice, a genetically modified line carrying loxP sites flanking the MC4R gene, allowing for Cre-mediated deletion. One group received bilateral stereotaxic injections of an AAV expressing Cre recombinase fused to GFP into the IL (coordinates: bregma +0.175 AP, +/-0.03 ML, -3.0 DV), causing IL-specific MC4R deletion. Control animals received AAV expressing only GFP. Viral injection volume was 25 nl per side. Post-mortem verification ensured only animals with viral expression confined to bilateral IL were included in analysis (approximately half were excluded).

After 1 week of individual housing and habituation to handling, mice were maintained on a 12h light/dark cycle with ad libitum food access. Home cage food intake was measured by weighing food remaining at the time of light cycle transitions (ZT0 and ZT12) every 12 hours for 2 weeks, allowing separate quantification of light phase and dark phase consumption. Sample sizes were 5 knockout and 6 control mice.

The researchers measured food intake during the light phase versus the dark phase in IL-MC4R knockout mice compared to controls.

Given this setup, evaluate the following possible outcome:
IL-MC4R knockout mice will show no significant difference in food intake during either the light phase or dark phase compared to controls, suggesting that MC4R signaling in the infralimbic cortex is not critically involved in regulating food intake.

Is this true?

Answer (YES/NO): NO